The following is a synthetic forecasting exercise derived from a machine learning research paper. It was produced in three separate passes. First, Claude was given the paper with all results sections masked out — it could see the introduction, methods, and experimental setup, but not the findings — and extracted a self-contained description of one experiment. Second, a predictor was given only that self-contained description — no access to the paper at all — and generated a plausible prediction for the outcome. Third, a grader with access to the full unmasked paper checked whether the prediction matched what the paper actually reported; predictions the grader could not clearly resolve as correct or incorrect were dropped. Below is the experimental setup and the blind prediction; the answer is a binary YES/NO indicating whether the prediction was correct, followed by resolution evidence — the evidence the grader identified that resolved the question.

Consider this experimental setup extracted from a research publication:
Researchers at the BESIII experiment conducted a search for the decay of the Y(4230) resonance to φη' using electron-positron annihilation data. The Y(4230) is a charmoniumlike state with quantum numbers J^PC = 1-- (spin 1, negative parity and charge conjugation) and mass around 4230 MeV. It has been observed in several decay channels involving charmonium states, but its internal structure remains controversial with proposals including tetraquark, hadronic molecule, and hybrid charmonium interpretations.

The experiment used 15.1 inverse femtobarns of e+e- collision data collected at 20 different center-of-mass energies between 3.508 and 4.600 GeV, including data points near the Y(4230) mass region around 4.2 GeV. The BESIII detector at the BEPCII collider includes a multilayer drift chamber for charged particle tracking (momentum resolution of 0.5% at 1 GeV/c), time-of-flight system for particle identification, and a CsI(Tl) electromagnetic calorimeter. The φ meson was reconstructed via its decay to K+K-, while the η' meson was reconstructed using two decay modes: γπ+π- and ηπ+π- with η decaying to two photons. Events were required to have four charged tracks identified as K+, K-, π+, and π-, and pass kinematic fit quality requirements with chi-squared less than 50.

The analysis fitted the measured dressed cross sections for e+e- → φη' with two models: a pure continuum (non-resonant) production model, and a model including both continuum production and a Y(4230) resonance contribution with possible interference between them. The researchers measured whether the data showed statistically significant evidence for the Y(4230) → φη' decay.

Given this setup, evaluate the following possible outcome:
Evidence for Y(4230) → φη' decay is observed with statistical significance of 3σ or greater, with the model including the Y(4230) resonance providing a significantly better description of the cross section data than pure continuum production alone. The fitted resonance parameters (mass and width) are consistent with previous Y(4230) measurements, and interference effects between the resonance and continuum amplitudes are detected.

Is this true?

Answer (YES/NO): NO